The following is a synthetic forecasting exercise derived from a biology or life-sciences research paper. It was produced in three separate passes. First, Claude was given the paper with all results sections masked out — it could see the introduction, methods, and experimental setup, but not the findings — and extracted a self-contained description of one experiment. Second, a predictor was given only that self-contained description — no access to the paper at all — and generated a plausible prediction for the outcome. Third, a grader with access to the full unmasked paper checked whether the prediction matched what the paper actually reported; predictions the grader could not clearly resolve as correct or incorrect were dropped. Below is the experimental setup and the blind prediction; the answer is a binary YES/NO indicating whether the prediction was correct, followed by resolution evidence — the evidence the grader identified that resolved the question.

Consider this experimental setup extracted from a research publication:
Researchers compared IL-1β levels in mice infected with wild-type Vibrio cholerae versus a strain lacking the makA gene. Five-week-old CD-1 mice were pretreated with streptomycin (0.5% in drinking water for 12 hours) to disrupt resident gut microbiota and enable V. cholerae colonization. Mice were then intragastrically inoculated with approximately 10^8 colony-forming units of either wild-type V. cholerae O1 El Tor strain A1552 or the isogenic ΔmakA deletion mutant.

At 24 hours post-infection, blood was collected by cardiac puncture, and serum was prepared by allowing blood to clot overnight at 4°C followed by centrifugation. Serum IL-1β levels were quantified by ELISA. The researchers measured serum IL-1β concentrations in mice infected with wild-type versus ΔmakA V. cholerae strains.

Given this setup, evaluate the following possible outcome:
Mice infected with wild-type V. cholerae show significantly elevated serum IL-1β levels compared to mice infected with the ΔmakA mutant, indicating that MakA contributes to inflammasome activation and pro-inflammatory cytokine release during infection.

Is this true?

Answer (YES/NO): NO